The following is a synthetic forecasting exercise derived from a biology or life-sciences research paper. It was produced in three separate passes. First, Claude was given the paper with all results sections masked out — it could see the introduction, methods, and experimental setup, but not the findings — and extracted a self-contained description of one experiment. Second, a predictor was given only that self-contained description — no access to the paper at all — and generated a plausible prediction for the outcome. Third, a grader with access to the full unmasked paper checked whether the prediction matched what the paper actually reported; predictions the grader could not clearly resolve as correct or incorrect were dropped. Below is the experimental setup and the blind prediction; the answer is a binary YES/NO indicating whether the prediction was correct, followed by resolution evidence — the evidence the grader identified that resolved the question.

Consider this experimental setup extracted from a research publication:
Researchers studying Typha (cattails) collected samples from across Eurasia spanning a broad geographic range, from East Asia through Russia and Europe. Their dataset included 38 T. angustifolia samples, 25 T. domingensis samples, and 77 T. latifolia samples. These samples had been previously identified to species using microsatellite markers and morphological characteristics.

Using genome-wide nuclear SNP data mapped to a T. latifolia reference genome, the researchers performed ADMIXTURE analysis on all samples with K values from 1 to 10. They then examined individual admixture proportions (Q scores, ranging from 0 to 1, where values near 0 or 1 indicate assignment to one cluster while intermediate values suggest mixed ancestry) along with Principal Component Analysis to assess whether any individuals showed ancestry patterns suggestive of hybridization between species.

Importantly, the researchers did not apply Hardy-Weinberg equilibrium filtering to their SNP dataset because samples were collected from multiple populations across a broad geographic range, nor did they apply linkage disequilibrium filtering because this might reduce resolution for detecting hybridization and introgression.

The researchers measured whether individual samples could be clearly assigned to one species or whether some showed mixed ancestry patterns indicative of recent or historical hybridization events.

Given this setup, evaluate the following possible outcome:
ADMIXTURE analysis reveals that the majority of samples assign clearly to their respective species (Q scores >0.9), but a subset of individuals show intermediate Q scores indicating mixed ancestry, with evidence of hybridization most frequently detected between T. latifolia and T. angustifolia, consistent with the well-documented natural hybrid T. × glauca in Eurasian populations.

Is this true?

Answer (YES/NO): NO